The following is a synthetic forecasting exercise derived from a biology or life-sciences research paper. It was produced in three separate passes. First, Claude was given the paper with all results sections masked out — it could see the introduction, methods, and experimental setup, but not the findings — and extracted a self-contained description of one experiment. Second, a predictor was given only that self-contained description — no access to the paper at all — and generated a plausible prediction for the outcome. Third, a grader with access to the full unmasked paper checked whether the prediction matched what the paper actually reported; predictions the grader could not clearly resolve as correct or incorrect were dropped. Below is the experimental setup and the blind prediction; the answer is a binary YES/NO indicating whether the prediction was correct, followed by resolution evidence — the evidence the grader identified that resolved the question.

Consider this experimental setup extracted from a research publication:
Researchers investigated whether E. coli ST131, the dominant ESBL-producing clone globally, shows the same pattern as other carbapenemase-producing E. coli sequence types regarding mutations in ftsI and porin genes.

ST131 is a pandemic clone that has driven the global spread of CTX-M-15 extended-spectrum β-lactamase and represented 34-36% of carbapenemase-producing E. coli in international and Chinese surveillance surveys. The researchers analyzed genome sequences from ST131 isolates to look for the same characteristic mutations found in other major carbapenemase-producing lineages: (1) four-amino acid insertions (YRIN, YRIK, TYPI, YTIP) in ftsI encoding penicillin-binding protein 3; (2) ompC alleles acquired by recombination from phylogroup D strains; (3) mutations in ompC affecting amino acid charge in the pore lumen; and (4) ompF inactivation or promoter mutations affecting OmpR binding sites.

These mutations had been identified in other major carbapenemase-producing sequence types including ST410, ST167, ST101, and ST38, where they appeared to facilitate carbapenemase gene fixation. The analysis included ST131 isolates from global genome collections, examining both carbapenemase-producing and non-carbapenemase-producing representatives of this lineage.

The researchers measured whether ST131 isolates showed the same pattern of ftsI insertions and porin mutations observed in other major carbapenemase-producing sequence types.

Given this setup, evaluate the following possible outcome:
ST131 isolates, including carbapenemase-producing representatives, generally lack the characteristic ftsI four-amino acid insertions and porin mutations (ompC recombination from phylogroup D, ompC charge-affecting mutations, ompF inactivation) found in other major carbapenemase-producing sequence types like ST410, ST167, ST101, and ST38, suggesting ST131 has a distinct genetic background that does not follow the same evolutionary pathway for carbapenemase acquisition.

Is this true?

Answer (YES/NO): YES